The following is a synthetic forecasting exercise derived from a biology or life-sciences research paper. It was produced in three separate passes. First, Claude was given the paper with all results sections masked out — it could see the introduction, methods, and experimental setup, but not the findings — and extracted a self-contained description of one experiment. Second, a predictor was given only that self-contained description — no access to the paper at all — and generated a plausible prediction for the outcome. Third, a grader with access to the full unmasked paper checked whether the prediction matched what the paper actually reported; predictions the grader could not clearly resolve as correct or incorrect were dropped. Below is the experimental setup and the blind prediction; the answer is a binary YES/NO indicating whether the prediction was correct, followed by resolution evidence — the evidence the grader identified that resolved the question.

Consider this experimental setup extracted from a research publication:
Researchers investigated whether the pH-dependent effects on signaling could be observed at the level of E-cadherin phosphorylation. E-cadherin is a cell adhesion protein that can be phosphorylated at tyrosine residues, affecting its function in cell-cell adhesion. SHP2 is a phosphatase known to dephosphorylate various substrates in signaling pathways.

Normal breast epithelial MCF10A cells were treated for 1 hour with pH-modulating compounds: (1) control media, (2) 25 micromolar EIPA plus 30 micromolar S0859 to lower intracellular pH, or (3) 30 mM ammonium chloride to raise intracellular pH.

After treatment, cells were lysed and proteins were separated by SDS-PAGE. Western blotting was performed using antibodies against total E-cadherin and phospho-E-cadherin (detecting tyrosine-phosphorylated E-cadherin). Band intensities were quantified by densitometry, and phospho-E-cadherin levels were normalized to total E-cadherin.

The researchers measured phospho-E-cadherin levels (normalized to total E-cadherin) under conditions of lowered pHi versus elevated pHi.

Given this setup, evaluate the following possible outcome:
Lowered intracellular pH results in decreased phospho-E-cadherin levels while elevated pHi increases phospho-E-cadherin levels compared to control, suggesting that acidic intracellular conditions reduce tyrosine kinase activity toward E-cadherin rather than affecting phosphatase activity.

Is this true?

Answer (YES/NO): NO